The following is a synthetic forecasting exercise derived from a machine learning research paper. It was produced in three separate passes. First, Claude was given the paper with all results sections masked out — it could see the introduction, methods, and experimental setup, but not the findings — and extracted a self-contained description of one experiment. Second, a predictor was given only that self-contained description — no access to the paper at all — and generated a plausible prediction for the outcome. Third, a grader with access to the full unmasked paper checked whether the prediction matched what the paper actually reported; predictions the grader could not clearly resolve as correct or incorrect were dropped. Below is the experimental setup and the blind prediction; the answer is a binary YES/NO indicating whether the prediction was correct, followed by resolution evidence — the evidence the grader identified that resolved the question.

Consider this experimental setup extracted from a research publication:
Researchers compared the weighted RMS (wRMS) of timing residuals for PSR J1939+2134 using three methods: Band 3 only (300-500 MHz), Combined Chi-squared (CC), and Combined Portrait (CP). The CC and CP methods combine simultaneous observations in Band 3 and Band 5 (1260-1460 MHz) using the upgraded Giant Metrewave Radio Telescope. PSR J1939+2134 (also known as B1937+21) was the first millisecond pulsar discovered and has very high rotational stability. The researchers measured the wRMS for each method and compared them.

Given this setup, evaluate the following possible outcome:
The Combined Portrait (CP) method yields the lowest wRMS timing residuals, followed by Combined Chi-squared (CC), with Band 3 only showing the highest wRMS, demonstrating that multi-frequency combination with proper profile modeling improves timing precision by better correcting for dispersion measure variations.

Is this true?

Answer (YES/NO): NO